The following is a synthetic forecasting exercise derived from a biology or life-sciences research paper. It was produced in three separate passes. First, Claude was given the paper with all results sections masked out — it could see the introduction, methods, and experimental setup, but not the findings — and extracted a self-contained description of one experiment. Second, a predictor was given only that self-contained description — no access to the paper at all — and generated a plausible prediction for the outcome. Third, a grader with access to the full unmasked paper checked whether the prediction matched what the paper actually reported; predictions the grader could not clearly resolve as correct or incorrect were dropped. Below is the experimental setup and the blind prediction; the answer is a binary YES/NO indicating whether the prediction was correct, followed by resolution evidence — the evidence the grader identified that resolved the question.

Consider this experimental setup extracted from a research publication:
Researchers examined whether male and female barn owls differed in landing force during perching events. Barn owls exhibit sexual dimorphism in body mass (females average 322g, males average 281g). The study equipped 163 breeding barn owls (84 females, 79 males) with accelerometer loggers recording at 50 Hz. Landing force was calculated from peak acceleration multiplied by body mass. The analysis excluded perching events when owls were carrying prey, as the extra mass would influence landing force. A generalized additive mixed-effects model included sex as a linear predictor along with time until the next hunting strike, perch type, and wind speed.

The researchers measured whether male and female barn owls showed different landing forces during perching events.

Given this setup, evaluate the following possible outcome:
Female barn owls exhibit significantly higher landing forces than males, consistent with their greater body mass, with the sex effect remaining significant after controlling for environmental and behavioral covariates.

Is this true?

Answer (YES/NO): YES